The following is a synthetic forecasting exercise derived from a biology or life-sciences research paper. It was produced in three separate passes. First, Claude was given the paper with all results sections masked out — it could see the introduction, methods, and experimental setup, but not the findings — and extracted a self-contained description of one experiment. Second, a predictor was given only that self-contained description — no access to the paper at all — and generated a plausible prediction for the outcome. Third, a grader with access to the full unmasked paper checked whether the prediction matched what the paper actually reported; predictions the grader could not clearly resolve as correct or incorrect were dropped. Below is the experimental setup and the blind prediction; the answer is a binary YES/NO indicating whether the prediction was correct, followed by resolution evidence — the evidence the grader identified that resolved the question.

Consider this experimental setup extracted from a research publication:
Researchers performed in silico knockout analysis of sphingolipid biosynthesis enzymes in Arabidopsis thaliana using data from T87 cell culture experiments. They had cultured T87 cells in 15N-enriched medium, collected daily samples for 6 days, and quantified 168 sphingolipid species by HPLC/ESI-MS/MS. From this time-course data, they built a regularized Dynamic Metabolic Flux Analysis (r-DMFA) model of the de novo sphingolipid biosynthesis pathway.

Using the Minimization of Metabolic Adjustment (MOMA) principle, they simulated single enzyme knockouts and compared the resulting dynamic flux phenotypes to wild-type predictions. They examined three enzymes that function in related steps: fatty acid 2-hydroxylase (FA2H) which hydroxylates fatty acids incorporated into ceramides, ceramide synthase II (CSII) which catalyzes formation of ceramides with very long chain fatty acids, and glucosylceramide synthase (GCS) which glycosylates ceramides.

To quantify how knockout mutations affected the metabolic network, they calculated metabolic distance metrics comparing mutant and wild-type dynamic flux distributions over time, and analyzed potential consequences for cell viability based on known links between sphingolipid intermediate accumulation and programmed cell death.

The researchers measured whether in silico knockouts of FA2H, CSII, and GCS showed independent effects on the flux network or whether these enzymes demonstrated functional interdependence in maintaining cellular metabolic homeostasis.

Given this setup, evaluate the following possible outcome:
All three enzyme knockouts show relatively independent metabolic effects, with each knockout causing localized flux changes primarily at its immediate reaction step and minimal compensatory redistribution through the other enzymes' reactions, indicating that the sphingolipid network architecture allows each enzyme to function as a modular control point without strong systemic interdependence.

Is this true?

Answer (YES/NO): NO